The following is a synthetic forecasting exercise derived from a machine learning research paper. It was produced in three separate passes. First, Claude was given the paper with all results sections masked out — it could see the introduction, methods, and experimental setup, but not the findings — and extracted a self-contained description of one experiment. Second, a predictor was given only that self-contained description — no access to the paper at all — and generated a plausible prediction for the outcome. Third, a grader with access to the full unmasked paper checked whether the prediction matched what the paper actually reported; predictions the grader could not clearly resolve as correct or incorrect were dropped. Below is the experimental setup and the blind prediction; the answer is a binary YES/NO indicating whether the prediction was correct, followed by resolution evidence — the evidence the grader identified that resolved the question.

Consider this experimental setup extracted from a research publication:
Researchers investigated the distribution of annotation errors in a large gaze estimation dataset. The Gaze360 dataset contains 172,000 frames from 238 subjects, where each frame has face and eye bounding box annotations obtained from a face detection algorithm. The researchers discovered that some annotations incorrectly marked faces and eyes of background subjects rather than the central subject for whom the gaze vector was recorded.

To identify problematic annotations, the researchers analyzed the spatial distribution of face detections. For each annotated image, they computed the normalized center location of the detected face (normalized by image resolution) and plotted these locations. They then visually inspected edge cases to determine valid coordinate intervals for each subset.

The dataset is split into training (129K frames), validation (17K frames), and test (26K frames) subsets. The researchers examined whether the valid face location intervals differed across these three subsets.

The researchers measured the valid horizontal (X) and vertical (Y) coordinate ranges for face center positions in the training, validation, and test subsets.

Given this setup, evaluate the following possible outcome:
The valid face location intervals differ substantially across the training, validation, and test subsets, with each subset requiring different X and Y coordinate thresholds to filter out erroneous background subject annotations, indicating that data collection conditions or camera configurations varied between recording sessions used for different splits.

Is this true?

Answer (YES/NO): NO